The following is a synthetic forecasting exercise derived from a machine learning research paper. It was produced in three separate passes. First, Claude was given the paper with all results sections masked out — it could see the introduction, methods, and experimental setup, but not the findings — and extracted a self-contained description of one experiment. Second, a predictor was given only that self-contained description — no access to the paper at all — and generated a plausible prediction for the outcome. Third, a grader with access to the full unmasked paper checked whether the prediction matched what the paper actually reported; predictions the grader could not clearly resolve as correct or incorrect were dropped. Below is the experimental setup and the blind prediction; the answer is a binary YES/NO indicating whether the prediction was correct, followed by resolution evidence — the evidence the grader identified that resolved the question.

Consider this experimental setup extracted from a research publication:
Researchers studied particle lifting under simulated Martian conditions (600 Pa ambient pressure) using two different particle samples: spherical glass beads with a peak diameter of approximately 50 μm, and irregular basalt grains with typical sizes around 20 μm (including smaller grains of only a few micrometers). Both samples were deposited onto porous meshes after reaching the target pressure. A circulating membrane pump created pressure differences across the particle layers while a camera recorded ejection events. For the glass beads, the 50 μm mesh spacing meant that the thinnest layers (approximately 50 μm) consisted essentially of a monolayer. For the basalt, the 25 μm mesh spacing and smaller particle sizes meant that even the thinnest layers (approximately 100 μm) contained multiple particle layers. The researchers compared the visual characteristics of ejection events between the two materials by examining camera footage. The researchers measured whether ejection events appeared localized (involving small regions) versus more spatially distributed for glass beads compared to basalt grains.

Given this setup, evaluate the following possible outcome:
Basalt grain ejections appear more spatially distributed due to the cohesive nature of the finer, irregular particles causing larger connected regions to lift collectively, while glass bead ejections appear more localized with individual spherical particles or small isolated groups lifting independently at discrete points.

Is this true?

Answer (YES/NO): NO